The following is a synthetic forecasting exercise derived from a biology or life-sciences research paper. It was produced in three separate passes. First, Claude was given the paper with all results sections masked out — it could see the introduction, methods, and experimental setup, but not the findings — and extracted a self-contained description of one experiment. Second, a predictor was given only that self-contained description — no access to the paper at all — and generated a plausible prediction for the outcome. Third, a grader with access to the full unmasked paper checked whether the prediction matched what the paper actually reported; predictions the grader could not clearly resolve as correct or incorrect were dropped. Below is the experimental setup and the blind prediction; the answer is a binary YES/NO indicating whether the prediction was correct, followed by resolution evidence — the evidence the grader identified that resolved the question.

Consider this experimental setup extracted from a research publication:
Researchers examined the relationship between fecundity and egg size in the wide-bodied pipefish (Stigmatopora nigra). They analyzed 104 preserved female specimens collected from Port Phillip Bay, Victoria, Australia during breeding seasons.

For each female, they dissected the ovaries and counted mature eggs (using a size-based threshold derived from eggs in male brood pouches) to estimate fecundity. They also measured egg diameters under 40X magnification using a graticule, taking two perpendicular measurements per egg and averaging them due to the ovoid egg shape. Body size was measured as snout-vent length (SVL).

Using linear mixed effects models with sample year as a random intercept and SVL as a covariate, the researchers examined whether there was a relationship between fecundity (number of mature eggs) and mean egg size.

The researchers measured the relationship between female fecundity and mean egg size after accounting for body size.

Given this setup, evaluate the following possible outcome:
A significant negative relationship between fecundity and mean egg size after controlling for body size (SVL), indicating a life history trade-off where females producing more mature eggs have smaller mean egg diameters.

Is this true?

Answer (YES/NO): NO